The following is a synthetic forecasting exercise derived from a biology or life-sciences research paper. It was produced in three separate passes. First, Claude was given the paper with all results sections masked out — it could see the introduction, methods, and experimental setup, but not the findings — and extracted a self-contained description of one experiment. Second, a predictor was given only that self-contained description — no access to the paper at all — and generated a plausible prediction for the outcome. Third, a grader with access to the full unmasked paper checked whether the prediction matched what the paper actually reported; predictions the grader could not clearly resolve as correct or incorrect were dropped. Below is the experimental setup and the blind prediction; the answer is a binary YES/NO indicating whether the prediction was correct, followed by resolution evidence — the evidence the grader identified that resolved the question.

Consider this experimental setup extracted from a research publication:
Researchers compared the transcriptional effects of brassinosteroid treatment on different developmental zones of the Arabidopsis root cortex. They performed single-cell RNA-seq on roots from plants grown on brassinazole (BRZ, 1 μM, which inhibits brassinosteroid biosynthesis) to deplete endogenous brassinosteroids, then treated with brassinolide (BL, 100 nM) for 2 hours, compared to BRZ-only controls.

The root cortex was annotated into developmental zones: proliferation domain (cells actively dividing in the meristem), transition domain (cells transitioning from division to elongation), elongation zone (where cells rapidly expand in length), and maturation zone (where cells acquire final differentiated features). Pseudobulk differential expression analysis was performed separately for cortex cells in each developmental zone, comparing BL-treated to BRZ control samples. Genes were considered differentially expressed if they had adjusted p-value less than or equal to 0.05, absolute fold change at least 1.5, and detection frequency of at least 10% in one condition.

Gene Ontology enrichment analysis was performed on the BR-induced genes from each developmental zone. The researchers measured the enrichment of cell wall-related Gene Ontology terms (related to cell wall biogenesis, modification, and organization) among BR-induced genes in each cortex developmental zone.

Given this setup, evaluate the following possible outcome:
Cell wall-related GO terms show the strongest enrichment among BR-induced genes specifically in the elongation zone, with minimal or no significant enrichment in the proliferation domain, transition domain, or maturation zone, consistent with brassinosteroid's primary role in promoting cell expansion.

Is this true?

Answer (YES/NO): NO